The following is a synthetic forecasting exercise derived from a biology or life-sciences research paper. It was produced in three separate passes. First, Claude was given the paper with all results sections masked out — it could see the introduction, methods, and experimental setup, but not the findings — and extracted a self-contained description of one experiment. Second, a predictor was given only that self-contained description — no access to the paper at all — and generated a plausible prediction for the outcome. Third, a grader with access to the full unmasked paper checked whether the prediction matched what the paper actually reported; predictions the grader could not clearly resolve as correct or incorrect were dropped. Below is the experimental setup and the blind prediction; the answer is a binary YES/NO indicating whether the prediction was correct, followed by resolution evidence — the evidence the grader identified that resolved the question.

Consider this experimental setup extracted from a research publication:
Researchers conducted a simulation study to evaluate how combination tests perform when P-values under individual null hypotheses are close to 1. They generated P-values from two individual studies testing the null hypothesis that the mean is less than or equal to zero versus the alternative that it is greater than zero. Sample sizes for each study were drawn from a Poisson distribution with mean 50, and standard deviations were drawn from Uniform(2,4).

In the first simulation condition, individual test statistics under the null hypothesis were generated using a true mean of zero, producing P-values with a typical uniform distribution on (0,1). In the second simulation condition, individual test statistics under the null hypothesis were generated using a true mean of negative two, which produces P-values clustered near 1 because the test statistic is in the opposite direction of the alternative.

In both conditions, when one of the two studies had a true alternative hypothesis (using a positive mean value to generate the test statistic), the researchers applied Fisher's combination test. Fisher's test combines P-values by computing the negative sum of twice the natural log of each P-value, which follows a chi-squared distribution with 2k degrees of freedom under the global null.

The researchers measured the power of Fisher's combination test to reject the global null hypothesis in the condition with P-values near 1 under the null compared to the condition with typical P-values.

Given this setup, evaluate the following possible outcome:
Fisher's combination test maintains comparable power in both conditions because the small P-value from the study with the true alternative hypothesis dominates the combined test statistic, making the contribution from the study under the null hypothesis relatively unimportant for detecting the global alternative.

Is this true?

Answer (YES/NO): NO